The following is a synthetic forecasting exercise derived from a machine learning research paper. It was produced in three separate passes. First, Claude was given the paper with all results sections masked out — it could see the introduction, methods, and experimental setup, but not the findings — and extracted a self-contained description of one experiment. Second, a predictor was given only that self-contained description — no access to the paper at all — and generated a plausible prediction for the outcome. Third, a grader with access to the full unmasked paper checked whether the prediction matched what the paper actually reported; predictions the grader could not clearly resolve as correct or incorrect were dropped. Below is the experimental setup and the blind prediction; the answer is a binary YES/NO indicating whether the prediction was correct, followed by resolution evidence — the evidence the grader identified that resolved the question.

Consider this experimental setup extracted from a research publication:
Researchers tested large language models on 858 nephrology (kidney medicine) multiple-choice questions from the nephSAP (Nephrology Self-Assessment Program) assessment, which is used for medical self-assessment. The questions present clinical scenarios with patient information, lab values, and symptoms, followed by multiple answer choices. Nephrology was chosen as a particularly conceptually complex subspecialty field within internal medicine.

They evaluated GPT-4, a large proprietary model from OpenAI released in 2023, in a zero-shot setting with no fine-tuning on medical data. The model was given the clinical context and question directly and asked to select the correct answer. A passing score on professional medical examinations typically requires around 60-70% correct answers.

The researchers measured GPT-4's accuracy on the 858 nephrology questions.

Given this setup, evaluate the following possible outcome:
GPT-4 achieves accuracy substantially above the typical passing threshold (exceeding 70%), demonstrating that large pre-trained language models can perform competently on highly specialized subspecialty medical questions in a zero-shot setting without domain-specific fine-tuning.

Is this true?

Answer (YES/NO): NO